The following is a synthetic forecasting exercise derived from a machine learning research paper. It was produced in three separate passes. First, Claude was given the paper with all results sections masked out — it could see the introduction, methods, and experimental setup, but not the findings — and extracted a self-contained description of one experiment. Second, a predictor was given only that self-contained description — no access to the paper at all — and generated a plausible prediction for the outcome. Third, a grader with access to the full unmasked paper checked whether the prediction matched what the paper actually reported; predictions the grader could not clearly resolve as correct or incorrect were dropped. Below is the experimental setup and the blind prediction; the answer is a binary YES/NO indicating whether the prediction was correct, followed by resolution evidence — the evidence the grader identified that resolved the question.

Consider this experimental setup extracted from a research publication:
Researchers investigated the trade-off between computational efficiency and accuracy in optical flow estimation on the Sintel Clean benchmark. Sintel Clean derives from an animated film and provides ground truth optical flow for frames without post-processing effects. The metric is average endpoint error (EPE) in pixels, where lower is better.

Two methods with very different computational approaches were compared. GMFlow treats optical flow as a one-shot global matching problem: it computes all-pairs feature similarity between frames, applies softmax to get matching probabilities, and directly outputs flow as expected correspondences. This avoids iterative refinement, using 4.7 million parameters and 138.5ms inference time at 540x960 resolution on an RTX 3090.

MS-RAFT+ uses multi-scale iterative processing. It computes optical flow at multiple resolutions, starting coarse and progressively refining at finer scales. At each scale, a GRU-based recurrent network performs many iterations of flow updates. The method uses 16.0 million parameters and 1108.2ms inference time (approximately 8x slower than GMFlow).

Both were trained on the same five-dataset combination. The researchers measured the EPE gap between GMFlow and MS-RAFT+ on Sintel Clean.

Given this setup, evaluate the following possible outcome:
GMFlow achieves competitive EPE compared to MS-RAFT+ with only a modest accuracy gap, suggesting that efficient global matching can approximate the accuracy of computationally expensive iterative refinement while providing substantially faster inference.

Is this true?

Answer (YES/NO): NO